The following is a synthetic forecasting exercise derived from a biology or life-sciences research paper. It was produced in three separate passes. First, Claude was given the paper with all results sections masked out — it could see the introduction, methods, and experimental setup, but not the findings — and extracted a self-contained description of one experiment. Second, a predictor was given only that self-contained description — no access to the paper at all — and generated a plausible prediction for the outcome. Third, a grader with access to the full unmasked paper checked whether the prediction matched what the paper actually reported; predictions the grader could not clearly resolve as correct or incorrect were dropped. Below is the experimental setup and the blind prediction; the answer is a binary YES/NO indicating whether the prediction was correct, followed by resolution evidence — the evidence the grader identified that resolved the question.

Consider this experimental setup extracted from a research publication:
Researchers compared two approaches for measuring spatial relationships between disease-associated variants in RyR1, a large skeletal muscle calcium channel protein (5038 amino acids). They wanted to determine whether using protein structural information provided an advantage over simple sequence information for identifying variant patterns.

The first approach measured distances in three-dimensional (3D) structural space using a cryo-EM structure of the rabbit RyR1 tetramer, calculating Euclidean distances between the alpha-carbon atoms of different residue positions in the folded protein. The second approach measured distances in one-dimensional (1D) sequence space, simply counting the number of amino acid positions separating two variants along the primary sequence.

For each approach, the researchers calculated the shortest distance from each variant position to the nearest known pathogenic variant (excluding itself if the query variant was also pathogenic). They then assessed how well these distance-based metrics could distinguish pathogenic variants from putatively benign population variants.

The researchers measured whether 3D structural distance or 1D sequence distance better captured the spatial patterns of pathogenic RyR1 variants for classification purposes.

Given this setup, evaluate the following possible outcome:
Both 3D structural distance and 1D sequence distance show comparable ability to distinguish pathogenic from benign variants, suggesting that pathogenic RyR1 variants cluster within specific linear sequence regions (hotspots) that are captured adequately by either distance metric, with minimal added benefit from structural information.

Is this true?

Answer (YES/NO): NO